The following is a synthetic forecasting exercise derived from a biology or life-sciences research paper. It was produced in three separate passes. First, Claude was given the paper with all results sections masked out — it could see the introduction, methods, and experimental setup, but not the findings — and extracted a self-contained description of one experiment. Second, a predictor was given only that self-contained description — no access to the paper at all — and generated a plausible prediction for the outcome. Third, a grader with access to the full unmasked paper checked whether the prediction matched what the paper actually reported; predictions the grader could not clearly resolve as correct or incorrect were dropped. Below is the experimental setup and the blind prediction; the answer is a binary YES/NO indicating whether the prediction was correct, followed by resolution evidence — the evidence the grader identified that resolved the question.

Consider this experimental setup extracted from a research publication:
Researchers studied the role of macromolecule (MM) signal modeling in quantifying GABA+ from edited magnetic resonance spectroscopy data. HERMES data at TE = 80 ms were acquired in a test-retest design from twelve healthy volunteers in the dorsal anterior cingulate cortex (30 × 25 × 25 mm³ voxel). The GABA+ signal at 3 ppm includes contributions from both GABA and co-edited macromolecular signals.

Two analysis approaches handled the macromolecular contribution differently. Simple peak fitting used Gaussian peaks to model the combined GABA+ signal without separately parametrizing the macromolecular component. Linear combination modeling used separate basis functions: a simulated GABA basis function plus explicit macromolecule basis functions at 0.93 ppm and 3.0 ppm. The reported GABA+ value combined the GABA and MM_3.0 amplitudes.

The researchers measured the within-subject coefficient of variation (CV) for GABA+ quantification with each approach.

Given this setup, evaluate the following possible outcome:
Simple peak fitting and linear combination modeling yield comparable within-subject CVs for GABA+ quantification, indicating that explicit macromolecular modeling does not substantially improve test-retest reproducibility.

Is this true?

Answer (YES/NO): YES